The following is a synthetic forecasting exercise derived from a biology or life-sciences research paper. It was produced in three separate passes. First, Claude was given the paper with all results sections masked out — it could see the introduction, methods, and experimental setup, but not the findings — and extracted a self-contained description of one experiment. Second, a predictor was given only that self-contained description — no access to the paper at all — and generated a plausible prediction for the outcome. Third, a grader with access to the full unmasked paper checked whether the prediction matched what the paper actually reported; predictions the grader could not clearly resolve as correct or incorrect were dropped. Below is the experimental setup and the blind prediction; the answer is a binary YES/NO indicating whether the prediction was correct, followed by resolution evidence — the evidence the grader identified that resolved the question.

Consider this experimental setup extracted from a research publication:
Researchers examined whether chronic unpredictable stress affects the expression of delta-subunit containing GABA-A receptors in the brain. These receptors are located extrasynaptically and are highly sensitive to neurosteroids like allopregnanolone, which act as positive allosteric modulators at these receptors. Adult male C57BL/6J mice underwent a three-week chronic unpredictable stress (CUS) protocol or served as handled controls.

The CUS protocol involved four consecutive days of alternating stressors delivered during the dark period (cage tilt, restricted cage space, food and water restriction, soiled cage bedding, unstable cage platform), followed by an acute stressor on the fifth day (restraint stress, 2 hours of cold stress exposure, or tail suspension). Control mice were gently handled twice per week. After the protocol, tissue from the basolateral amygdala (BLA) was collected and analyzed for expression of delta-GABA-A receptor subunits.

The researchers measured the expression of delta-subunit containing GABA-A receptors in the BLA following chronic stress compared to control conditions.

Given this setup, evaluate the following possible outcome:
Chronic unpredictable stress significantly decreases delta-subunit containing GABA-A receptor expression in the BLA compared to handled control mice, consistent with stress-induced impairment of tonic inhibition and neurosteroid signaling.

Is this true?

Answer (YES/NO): YES